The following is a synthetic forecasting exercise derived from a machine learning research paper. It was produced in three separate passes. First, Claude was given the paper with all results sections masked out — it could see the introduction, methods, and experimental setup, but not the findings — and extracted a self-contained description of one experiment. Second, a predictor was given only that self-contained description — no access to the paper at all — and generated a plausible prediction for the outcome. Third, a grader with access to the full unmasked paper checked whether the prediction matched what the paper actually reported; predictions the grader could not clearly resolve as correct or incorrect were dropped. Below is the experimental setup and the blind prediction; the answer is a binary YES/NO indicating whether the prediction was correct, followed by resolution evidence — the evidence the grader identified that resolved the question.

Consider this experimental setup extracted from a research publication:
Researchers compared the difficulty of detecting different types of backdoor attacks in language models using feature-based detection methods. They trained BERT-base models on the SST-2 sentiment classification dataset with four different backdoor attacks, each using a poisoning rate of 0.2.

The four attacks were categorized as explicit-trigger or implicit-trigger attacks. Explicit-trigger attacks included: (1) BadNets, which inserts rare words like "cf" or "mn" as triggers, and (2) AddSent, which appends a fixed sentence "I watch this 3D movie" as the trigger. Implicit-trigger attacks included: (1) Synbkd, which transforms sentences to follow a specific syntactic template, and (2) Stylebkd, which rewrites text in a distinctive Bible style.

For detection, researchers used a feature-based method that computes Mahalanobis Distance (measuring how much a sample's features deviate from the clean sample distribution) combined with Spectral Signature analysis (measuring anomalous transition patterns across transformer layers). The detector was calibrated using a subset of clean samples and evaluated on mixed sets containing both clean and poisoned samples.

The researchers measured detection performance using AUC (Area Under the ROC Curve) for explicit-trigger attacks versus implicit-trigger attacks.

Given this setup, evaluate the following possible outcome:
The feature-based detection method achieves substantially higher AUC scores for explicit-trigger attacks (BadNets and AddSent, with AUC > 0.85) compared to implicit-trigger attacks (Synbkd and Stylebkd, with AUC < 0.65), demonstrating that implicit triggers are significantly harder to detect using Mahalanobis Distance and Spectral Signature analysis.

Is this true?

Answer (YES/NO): NO